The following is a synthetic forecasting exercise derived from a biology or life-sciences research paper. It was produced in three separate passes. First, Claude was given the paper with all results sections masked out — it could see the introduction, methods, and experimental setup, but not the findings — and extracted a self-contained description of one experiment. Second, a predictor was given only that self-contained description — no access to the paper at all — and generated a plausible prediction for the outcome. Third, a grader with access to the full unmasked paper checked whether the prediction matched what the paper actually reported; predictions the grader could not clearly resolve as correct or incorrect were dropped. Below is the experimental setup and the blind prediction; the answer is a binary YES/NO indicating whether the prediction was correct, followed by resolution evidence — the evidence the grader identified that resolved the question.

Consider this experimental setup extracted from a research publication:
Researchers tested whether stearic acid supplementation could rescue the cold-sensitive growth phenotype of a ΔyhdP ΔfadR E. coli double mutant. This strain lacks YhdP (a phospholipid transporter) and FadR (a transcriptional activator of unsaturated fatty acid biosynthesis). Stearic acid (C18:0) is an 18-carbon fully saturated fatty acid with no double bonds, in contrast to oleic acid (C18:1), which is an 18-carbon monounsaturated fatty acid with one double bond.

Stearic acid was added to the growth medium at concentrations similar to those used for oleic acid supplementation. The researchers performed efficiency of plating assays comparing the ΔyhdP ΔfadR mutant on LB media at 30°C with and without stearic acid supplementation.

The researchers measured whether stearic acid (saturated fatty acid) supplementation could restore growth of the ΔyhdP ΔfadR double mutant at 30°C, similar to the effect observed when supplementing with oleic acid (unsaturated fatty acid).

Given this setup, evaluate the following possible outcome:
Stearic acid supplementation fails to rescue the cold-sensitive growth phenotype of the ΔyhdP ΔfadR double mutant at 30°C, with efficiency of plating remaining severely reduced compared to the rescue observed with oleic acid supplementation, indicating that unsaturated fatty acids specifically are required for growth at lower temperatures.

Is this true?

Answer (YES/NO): YES